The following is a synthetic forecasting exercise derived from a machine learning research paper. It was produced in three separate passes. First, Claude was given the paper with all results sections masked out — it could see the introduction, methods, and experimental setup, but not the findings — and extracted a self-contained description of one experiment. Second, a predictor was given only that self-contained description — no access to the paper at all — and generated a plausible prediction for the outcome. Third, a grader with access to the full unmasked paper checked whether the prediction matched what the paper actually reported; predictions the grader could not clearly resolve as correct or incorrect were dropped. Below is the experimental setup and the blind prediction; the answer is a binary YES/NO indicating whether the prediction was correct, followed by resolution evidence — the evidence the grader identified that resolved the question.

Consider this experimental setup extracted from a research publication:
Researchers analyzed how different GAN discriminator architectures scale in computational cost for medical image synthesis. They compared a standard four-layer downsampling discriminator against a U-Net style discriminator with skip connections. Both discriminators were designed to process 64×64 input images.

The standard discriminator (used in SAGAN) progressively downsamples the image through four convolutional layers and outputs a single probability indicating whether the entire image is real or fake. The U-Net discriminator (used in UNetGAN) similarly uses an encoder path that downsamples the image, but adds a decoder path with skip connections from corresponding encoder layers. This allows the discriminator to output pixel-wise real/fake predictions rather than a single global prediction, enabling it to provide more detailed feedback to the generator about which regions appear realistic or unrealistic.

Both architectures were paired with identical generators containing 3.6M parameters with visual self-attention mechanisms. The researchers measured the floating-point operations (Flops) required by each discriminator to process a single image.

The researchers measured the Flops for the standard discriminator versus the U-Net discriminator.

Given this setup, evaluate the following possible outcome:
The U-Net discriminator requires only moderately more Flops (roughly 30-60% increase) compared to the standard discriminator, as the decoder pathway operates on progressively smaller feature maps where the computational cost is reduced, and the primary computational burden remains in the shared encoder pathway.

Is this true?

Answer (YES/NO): NO